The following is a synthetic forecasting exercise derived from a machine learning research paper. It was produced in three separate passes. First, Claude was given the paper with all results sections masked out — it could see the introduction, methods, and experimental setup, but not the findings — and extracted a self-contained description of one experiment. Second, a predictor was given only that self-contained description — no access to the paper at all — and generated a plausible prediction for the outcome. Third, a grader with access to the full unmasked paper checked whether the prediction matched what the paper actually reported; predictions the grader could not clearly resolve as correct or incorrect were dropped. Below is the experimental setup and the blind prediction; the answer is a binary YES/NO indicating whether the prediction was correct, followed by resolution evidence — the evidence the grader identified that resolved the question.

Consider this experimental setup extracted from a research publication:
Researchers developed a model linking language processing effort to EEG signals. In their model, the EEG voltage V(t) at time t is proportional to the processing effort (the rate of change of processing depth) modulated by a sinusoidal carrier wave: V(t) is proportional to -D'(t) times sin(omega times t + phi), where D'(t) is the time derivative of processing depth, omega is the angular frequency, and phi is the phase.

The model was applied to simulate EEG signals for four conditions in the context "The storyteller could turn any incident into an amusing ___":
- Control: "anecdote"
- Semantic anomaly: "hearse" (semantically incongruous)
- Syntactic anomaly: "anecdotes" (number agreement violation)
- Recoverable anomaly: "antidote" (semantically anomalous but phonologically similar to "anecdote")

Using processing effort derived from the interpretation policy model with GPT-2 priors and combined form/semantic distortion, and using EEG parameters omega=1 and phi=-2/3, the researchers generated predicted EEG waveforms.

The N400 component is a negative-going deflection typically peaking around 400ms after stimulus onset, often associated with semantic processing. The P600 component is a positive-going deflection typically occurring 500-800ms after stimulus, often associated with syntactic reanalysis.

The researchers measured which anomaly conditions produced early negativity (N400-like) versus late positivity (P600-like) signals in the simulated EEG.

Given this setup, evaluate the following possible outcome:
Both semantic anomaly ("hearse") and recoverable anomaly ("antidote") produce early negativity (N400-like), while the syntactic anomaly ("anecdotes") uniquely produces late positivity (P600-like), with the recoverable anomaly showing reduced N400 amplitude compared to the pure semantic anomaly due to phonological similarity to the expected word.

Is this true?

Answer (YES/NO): NO